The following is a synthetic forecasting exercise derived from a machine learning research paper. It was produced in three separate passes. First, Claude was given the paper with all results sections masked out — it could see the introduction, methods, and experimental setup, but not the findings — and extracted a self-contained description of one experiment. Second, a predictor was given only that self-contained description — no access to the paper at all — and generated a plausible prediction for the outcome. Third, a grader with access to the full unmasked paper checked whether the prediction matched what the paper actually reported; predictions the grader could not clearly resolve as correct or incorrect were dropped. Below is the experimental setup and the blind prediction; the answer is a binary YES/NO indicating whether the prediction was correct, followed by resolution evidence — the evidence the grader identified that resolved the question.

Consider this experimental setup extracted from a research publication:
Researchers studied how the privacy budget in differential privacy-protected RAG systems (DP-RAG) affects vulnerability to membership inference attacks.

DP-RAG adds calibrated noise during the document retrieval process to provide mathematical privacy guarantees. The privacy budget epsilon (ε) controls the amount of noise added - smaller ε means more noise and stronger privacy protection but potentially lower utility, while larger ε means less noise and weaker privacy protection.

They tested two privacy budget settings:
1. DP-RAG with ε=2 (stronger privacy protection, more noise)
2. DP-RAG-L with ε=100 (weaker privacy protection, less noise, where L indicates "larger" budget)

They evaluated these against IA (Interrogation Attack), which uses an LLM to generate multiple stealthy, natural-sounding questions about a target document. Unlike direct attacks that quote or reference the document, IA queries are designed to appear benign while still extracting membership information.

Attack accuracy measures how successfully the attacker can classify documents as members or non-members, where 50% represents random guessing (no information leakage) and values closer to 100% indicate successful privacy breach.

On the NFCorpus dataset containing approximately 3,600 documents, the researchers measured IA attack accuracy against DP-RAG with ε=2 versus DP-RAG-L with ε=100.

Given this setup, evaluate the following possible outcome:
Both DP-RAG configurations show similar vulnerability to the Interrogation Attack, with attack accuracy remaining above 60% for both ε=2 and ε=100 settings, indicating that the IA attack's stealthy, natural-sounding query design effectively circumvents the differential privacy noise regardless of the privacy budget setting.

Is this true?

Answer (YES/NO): NO